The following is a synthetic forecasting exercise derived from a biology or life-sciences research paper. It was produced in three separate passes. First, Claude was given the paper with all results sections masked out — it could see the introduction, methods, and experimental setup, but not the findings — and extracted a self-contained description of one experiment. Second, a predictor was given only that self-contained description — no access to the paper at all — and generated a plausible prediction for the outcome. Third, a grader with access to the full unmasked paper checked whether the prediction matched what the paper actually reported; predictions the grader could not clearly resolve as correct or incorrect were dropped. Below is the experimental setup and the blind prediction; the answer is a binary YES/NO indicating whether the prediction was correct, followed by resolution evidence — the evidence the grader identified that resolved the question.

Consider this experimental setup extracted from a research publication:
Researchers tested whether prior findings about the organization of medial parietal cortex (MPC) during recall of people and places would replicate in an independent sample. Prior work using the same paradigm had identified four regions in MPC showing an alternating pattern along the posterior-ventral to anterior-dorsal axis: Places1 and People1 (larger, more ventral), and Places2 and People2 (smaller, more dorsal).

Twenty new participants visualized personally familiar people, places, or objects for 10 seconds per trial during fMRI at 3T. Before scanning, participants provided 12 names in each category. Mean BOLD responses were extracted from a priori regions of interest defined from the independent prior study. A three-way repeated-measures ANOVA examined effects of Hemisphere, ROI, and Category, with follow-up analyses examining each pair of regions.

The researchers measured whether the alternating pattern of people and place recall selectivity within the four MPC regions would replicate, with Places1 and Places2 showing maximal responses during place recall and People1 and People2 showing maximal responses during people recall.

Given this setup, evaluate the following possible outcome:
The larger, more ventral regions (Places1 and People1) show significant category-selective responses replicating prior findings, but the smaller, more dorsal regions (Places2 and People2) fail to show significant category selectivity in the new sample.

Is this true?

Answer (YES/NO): NO